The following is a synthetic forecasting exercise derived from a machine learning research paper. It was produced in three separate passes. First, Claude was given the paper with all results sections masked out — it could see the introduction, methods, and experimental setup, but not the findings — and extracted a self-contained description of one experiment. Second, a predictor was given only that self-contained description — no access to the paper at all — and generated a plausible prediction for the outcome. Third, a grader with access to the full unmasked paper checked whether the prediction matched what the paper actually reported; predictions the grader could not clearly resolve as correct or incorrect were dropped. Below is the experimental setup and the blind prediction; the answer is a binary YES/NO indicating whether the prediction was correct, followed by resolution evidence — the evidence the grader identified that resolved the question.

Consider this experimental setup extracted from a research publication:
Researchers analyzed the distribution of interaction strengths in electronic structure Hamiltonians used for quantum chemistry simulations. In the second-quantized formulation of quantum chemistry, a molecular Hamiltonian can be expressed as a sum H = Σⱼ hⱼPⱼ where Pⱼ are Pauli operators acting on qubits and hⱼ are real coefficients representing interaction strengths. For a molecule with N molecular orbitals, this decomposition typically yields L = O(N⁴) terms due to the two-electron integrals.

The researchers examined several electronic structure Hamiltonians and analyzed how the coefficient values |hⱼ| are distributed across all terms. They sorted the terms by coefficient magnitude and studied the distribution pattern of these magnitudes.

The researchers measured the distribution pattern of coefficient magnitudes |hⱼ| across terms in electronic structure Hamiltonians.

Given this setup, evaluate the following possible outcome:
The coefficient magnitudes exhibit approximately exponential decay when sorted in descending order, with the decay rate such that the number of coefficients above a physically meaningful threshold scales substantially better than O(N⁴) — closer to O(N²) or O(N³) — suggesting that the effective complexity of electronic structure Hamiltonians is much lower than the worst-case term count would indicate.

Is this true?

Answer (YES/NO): NO